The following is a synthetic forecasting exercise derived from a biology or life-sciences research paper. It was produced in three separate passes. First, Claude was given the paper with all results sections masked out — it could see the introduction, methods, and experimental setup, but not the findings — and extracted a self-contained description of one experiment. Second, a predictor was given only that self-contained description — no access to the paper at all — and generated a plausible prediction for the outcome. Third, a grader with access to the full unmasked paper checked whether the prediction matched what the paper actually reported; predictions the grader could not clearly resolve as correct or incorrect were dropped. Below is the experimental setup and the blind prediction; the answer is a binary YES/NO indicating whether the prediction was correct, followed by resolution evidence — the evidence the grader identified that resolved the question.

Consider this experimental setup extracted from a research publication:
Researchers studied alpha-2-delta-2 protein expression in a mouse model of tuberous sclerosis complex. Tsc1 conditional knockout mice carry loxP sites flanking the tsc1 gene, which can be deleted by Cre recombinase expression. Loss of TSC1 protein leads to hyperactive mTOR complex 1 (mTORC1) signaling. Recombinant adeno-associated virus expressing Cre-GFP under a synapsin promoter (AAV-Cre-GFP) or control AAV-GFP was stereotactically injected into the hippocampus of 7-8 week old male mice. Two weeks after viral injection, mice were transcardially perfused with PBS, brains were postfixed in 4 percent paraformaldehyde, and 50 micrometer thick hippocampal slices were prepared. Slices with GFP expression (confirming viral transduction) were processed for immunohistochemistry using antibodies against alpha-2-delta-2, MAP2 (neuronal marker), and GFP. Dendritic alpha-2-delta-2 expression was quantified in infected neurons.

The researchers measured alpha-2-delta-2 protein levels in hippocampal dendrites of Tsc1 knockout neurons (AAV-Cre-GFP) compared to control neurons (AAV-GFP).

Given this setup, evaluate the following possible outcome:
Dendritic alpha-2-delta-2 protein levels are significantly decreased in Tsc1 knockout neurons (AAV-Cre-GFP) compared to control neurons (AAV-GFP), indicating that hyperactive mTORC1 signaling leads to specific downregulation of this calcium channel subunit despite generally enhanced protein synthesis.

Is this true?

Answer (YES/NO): YES